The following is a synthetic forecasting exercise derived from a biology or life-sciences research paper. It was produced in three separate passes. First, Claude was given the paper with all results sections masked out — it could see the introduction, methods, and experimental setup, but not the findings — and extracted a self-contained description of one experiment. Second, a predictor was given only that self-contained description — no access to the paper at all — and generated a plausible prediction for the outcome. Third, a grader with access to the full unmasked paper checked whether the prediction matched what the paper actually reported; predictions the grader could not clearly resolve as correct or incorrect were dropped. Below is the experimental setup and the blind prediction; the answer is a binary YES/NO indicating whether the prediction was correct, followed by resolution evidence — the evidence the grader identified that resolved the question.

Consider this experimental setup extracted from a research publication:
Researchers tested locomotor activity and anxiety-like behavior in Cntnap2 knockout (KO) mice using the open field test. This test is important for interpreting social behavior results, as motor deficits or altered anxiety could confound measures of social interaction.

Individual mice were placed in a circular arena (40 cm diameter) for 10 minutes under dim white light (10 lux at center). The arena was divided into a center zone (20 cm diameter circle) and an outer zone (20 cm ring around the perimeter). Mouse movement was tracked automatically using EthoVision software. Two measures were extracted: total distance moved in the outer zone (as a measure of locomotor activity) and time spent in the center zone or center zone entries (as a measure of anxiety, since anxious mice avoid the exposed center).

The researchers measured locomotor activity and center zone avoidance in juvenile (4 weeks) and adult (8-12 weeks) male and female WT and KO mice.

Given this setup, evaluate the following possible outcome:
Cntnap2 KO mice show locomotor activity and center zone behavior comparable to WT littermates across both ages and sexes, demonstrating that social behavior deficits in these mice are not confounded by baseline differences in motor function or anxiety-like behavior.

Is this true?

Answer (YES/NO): YES